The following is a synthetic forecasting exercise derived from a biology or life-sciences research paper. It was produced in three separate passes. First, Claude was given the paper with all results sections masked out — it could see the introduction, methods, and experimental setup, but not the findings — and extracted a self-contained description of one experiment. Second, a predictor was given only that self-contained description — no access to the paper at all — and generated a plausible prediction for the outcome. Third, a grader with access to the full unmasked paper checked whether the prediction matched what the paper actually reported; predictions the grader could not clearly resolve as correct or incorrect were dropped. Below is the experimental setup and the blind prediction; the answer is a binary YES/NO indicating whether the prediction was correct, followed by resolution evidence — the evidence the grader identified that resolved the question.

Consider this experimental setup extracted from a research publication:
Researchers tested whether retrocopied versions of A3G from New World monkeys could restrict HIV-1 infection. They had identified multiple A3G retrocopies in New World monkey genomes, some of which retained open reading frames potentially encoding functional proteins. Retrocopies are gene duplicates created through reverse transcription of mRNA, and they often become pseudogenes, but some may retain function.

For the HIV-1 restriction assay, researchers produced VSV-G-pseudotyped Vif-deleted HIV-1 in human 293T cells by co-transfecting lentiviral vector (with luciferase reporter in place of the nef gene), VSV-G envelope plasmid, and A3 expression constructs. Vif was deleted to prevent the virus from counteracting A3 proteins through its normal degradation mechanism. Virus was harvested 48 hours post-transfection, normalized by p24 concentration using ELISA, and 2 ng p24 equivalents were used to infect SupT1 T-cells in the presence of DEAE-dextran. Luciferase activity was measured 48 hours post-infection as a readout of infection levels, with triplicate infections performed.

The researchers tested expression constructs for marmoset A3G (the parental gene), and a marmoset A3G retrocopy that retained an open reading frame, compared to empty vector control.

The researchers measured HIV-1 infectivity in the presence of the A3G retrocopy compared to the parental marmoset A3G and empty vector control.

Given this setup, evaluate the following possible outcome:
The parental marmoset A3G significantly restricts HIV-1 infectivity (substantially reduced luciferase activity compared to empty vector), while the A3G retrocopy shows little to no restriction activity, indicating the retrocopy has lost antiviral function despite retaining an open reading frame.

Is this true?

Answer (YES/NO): NO